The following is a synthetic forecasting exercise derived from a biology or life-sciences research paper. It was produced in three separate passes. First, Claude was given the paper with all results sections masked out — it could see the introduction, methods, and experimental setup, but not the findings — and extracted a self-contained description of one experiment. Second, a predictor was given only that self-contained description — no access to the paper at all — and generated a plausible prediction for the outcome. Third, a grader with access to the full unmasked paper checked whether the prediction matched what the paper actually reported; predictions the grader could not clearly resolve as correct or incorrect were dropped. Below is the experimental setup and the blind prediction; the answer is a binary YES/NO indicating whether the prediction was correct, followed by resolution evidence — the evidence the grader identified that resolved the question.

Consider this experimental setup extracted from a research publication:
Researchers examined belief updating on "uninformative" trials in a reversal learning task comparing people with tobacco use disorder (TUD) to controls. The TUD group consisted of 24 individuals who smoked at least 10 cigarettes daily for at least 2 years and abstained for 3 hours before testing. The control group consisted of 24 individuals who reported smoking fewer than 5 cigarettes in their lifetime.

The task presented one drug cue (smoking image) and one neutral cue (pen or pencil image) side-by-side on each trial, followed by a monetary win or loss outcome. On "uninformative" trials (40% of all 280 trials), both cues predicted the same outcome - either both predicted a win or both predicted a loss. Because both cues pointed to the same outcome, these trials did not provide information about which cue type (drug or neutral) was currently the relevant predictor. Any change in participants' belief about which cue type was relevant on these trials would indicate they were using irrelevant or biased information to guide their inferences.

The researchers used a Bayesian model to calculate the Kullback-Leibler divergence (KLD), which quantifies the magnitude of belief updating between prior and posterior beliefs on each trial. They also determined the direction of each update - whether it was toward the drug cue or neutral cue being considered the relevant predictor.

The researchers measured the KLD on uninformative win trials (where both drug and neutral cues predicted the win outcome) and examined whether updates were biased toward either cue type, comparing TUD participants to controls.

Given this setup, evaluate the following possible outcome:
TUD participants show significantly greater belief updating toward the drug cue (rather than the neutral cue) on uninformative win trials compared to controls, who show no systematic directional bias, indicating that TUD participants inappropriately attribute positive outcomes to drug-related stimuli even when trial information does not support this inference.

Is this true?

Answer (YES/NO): YES